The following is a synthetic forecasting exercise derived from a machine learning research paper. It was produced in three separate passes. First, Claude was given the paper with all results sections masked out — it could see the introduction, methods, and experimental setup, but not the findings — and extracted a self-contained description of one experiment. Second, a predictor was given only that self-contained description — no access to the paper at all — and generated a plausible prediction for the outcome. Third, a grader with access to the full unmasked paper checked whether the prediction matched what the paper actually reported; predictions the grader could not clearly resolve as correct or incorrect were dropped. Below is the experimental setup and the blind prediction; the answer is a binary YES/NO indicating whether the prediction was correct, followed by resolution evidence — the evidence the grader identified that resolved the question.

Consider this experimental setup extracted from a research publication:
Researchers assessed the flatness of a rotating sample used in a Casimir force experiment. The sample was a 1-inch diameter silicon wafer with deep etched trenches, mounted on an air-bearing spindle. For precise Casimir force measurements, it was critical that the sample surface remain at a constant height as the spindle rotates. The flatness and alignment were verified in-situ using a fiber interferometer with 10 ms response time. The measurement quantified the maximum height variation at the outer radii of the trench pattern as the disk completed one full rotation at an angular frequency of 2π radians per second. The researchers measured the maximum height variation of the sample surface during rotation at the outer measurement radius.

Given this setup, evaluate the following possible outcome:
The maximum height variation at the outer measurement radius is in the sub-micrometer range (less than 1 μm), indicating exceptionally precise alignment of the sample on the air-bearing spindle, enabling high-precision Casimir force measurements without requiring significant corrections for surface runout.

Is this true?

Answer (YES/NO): YES